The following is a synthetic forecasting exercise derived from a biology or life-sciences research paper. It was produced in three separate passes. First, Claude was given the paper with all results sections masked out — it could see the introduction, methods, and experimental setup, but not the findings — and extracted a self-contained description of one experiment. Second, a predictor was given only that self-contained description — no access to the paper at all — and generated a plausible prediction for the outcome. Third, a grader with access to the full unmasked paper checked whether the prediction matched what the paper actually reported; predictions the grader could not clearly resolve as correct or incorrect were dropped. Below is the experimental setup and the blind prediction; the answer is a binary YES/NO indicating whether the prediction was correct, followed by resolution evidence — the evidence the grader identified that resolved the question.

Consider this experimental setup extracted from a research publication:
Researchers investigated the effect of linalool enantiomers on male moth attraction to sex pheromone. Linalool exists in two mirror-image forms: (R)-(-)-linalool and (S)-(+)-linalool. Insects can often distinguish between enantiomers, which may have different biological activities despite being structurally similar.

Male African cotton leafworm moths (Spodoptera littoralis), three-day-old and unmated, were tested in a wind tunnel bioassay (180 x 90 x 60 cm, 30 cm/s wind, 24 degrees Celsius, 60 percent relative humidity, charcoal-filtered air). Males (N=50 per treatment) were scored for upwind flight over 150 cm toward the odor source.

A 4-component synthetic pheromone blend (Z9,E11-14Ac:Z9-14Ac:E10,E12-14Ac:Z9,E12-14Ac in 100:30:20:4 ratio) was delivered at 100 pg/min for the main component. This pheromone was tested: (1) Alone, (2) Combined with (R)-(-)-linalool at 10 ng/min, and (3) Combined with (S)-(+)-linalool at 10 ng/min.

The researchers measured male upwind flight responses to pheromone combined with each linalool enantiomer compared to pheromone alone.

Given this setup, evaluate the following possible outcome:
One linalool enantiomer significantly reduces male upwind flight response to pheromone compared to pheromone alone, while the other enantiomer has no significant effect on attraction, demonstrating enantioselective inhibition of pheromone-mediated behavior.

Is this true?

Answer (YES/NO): NO